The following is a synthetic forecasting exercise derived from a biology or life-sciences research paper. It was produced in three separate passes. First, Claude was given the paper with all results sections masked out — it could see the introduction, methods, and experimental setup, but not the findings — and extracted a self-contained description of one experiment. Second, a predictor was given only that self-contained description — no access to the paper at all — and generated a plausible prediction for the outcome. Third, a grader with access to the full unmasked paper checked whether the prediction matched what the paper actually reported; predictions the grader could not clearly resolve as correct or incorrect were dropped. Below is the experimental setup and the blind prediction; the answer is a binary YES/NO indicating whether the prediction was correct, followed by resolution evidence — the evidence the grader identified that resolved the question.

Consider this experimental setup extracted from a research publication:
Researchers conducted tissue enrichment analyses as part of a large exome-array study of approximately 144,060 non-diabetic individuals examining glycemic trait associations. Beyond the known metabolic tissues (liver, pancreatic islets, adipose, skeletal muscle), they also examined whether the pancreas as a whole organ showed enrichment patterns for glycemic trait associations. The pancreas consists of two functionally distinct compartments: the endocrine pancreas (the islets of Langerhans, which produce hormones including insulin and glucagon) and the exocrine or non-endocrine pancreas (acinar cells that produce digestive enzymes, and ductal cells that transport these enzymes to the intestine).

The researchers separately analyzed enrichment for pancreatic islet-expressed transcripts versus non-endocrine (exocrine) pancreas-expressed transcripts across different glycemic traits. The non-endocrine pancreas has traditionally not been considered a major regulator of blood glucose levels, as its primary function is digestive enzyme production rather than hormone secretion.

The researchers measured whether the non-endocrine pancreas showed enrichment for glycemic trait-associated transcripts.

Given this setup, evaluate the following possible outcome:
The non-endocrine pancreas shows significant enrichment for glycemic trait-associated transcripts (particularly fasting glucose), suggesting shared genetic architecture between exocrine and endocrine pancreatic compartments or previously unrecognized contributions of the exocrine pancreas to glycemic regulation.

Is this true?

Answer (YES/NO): YES